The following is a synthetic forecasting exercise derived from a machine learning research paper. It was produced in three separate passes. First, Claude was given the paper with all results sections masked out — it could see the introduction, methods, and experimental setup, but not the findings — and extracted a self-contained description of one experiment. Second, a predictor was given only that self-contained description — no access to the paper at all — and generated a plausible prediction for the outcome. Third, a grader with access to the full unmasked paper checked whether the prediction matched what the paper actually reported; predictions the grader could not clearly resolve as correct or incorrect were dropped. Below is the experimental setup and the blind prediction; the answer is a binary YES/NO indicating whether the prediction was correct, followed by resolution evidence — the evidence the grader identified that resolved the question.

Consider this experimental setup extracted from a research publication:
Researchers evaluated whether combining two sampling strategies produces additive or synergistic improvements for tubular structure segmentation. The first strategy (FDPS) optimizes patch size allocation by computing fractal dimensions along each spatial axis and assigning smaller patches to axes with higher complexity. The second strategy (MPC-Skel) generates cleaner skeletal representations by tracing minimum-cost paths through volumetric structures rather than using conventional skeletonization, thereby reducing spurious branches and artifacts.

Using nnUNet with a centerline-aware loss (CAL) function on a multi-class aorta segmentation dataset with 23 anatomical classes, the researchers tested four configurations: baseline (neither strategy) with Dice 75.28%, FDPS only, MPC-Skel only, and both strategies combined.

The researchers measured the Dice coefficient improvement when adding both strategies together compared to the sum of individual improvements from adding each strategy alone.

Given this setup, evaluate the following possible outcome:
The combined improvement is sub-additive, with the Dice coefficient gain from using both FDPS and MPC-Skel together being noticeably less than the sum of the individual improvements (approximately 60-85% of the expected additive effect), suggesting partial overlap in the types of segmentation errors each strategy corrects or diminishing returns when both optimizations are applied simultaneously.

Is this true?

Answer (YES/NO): NO